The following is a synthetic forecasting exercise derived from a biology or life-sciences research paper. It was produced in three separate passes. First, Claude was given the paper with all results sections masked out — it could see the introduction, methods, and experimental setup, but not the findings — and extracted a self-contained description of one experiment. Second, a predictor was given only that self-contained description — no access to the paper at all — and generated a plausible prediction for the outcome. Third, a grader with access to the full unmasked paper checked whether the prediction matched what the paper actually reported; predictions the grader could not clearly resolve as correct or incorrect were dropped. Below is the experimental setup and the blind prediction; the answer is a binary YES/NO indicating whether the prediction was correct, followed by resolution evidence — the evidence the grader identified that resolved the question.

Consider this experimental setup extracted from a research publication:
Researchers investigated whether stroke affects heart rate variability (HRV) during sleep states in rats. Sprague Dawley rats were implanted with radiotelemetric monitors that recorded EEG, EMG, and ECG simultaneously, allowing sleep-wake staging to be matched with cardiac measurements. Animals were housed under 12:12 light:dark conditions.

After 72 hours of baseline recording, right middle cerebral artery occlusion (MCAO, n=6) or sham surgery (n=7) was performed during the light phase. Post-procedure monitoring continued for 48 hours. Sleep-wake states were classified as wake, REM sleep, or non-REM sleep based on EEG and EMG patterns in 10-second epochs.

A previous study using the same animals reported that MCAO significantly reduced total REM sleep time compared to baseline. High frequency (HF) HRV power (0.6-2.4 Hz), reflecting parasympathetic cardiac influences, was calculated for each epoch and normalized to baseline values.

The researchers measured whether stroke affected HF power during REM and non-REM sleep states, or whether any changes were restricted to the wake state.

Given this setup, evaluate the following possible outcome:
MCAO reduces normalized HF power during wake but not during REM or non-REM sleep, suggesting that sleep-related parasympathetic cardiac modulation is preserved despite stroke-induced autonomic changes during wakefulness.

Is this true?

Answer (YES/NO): NO